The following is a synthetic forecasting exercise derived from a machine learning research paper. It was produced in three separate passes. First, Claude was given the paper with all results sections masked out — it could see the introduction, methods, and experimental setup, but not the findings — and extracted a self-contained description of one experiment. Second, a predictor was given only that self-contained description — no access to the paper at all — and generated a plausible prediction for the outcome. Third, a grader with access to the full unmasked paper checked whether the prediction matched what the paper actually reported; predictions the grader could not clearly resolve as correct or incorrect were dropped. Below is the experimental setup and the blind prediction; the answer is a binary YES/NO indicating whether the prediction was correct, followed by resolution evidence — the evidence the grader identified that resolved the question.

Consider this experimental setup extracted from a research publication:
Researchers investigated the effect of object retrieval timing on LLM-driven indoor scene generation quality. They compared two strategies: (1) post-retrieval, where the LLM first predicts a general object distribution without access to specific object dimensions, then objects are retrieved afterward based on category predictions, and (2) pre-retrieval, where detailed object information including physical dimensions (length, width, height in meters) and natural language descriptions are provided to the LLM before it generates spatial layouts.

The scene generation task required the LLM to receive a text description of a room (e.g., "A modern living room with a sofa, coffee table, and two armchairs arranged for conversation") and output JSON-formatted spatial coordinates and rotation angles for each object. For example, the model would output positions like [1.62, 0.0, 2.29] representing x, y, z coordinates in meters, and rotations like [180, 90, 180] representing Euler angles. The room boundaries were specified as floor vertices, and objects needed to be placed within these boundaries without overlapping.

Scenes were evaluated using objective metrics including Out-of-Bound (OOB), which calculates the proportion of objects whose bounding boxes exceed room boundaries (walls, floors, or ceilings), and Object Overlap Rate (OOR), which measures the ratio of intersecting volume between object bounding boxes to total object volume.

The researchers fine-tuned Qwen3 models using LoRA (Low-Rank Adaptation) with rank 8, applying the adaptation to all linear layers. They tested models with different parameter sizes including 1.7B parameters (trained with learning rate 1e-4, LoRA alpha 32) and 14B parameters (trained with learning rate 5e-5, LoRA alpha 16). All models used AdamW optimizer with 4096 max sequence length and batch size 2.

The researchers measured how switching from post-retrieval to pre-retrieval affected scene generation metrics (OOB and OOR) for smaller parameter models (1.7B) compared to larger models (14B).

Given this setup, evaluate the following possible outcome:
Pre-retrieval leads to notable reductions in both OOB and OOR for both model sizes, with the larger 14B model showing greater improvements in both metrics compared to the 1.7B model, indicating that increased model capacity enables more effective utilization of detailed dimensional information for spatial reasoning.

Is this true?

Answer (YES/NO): NO